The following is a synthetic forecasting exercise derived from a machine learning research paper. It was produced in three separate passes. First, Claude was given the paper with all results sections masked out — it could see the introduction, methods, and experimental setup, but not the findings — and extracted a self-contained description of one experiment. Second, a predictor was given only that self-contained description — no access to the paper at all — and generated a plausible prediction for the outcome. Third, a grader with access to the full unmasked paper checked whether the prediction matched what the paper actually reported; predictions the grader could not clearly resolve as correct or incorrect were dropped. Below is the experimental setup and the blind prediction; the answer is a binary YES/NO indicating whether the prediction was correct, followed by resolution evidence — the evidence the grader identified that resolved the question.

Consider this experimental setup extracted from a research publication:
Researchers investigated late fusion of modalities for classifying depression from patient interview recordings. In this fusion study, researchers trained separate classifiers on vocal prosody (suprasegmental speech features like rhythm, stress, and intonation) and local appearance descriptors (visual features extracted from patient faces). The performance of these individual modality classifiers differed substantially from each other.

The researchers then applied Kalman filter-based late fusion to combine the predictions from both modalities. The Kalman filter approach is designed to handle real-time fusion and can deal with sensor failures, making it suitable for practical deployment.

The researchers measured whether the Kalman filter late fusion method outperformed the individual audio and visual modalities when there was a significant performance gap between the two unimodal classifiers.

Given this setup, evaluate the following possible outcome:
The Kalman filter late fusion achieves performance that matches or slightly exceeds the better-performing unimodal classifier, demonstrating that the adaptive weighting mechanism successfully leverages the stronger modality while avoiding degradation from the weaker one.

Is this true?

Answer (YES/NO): NO